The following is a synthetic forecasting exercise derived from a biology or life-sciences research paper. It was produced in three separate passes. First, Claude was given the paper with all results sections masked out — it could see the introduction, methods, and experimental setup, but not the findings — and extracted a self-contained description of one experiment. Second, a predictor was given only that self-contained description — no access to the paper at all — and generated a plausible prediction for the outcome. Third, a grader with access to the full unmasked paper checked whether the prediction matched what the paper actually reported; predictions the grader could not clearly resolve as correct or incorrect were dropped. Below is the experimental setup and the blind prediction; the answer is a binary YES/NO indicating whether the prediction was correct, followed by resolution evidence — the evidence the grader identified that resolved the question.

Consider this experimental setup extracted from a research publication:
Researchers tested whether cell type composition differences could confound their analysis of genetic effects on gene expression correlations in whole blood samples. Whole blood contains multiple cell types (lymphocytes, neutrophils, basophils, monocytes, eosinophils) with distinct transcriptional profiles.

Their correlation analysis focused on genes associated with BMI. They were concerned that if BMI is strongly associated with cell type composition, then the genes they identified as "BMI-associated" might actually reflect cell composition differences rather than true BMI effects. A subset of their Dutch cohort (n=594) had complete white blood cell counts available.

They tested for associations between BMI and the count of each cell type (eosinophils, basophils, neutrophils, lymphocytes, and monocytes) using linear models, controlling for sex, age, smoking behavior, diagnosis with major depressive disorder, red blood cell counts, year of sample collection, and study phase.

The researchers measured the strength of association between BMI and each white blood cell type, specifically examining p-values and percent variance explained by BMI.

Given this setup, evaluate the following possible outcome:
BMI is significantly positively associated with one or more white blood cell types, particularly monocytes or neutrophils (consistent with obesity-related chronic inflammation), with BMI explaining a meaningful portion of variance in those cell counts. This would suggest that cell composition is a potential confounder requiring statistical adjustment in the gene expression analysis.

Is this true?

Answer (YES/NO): NO